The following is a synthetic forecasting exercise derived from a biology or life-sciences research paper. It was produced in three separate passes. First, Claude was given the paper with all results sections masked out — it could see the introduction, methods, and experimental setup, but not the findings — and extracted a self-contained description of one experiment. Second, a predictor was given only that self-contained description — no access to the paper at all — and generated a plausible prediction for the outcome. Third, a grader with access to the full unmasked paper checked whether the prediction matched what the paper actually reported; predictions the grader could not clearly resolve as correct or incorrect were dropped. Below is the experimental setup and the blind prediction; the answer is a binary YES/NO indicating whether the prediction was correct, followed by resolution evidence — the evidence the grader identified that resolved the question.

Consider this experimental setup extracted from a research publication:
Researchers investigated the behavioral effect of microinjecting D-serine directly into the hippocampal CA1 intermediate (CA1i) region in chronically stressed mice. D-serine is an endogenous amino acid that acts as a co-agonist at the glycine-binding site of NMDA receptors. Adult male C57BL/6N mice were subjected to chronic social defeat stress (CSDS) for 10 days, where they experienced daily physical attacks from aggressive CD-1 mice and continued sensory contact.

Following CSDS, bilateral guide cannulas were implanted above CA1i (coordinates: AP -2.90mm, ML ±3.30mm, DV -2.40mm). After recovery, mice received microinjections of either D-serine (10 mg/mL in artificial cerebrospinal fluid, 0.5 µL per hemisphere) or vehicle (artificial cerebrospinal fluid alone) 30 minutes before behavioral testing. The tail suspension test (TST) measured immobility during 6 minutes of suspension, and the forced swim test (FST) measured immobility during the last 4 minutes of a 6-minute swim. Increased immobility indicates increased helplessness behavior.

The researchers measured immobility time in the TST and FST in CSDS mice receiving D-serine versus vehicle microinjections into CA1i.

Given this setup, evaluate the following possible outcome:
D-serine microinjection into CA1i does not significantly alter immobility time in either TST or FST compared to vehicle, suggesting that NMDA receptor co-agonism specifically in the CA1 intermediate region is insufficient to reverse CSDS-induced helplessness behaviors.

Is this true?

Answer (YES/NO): NO